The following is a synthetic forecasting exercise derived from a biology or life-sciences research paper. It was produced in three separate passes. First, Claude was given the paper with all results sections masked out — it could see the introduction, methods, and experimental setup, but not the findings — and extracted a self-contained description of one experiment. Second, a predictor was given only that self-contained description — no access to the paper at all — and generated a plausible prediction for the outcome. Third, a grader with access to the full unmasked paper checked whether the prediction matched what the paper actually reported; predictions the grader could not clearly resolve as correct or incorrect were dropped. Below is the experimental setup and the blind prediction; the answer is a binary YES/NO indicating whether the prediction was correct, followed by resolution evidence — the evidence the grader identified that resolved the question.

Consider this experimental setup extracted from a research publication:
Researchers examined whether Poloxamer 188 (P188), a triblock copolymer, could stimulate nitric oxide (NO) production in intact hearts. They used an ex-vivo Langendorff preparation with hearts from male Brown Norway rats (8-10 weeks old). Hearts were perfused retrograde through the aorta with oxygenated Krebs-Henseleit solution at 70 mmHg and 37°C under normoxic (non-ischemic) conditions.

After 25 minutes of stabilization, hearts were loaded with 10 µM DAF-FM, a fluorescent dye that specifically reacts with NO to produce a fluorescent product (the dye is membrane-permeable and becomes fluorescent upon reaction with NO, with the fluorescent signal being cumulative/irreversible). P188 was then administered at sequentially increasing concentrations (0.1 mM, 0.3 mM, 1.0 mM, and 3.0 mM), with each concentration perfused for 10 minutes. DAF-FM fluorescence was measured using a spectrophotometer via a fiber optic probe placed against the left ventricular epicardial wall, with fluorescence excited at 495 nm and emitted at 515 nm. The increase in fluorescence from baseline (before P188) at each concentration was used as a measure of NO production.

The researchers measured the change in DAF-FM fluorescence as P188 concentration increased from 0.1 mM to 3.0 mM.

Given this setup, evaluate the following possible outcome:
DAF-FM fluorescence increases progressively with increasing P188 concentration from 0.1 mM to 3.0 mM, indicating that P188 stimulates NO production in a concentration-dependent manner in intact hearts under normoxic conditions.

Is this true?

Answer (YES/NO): YES